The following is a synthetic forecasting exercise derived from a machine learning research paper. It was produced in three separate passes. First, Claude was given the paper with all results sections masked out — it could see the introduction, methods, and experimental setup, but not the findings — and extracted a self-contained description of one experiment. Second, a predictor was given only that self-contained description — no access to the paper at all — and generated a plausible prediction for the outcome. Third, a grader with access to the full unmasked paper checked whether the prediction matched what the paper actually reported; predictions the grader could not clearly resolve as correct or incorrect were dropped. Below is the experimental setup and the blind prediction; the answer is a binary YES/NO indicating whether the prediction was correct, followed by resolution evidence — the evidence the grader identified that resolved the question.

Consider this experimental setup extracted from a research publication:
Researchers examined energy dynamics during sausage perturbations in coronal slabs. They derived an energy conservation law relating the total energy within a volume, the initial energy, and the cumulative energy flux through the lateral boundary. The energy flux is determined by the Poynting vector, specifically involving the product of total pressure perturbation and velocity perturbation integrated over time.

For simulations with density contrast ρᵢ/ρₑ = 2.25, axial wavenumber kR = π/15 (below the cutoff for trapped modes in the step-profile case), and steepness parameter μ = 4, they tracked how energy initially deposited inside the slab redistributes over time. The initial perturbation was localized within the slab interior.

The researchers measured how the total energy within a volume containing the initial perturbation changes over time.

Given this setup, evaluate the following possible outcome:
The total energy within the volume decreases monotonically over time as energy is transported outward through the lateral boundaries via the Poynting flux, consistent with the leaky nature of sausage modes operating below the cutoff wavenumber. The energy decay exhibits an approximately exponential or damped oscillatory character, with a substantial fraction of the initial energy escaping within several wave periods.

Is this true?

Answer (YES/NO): NO